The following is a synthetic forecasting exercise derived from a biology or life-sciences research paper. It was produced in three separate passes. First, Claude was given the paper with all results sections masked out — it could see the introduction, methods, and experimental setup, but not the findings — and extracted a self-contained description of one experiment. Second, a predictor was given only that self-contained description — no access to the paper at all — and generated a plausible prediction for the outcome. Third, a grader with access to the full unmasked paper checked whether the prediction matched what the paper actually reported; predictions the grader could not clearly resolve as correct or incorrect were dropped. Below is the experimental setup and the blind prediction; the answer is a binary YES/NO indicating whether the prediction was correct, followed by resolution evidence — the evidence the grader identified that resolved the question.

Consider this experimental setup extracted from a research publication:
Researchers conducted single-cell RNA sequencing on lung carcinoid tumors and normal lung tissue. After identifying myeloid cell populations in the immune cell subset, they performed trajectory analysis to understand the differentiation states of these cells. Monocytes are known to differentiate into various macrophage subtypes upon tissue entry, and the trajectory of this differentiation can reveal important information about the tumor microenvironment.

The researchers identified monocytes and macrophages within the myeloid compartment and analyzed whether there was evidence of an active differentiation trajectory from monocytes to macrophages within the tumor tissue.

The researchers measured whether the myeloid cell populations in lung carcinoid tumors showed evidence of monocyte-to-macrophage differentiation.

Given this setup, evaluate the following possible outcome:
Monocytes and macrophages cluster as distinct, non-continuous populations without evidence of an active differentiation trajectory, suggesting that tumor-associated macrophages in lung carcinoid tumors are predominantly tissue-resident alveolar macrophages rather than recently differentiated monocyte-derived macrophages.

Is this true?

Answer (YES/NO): NO